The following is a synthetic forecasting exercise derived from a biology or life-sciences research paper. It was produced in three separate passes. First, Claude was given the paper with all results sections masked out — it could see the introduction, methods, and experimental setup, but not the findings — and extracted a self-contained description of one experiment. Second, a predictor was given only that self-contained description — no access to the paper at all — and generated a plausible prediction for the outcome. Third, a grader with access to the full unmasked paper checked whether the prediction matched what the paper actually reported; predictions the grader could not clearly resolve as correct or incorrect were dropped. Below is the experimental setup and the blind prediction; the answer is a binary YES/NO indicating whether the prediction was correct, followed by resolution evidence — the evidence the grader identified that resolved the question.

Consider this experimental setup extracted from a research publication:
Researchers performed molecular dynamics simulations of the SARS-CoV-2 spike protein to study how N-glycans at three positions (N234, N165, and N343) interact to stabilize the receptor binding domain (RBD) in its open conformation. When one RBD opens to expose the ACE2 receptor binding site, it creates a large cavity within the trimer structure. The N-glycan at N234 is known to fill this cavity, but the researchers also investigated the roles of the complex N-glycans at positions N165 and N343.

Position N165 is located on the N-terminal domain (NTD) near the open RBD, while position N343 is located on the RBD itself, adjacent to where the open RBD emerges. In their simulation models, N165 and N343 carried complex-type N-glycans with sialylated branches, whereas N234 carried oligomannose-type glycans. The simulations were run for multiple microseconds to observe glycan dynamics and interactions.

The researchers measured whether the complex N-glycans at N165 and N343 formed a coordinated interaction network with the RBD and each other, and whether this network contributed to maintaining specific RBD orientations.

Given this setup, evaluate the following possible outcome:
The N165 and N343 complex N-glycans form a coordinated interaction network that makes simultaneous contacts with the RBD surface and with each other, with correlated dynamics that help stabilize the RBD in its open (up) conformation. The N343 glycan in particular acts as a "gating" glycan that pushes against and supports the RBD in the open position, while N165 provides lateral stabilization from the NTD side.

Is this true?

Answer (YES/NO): YES